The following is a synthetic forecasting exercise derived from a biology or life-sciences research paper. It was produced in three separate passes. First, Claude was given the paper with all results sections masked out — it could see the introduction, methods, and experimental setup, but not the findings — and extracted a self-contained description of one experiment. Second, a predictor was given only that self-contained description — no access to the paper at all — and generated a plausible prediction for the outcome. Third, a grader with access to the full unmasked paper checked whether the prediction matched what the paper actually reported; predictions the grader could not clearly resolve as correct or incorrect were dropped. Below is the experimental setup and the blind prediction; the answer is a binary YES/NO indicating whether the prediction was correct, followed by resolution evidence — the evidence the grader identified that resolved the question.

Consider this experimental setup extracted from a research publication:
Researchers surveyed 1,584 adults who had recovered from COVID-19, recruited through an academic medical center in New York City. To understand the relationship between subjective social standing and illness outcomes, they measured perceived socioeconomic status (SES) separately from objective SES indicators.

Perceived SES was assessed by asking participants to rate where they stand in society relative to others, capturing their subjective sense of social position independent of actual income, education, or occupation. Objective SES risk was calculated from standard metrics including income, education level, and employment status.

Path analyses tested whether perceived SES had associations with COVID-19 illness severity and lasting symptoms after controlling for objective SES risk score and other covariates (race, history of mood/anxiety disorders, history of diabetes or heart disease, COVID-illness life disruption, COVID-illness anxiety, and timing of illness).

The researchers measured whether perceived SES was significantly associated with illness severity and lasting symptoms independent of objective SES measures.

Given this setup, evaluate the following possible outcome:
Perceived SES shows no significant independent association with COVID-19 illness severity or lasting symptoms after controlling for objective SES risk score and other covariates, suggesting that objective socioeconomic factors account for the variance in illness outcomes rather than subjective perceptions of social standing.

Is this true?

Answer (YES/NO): NO